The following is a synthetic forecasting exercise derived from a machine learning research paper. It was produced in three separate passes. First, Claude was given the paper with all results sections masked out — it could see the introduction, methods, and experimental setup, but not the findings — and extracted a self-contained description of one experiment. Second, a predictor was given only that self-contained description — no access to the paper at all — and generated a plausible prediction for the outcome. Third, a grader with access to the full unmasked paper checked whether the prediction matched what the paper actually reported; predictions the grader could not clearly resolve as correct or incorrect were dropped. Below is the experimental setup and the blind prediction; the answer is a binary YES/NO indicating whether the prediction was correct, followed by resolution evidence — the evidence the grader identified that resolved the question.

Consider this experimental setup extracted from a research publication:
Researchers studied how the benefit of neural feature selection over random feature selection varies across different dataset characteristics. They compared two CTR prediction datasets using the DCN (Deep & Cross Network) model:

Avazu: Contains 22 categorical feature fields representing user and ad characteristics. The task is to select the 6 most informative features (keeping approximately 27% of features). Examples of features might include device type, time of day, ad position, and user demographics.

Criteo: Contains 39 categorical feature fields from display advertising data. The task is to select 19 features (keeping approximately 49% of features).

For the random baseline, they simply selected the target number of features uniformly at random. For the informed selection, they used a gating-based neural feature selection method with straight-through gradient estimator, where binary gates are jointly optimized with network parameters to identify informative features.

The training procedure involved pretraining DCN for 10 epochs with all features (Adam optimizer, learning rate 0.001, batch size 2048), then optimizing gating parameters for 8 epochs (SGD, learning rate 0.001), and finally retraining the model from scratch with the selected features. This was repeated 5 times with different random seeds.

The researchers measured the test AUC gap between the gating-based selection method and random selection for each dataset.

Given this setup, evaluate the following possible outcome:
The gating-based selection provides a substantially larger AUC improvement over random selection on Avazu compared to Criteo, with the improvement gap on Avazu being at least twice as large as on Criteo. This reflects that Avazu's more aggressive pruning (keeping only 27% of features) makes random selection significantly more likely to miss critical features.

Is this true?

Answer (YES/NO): YES